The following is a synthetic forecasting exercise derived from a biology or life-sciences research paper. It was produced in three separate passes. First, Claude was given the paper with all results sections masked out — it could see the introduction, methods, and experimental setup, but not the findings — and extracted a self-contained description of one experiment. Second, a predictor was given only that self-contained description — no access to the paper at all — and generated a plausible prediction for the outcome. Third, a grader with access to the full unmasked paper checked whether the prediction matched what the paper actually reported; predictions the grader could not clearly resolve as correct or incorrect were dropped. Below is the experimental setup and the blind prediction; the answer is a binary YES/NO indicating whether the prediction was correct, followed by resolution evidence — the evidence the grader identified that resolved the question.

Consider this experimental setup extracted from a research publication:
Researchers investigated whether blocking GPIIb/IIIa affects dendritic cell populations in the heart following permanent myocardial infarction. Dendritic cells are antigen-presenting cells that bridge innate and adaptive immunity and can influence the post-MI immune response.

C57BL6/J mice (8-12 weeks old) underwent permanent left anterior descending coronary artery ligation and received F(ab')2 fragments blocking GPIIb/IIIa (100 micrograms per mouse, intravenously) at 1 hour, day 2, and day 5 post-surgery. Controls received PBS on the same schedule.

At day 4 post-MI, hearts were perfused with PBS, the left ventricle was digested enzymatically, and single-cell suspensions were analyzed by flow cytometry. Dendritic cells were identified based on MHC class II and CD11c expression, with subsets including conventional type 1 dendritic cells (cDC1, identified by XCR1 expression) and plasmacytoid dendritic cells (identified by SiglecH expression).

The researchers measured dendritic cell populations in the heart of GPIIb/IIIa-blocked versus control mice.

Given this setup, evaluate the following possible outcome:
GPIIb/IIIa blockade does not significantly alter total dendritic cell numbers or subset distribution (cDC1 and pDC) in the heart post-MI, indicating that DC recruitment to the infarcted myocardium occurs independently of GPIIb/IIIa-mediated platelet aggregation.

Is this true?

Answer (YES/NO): YES